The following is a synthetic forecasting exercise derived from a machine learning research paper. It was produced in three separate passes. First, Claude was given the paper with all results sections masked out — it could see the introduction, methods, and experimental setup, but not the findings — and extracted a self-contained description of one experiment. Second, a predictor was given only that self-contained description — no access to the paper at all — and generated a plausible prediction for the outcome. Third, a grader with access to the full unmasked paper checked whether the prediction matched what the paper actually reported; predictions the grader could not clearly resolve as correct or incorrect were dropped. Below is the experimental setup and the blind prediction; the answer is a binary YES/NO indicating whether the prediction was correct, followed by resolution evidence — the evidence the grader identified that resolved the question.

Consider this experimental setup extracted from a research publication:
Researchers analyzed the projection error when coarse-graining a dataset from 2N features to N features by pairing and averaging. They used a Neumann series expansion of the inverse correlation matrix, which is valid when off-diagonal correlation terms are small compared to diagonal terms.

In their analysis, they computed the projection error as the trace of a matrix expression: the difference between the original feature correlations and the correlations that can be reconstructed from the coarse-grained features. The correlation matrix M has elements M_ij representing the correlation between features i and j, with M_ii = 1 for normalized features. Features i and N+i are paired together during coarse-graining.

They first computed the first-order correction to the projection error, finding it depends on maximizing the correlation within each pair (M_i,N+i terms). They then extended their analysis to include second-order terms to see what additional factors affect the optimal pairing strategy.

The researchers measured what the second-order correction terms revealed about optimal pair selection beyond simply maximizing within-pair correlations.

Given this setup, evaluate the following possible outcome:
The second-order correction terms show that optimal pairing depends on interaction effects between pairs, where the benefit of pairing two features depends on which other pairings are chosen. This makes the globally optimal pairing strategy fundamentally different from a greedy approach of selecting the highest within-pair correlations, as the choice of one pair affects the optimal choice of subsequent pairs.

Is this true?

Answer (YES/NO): NO